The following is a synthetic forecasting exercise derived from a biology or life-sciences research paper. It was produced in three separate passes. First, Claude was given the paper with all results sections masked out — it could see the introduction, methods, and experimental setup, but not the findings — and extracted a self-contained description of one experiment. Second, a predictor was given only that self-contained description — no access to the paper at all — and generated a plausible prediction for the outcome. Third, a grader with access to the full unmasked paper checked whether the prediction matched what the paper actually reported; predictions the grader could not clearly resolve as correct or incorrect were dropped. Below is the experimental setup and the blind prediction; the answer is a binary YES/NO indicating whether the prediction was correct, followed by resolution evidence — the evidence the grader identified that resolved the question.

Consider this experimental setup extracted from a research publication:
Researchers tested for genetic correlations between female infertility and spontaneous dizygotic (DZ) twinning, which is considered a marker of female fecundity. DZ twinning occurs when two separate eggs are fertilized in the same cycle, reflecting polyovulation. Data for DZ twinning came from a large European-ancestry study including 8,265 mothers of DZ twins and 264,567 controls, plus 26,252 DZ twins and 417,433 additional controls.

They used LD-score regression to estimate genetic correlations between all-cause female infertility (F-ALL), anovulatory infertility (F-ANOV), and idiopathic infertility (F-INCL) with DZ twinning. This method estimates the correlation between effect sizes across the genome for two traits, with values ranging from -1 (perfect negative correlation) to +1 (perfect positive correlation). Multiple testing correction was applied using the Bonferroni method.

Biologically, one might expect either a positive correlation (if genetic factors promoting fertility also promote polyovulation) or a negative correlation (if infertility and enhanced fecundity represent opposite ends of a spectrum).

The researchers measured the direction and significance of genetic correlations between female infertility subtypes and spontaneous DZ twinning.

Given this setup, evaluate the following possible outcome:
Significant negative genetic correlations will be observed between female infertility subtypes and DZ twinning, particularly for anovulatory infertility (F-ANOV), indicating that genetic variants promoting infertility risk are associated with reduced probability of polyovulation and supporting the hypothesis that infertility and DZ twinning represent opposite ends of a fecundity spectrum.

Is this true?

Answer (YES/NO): YES